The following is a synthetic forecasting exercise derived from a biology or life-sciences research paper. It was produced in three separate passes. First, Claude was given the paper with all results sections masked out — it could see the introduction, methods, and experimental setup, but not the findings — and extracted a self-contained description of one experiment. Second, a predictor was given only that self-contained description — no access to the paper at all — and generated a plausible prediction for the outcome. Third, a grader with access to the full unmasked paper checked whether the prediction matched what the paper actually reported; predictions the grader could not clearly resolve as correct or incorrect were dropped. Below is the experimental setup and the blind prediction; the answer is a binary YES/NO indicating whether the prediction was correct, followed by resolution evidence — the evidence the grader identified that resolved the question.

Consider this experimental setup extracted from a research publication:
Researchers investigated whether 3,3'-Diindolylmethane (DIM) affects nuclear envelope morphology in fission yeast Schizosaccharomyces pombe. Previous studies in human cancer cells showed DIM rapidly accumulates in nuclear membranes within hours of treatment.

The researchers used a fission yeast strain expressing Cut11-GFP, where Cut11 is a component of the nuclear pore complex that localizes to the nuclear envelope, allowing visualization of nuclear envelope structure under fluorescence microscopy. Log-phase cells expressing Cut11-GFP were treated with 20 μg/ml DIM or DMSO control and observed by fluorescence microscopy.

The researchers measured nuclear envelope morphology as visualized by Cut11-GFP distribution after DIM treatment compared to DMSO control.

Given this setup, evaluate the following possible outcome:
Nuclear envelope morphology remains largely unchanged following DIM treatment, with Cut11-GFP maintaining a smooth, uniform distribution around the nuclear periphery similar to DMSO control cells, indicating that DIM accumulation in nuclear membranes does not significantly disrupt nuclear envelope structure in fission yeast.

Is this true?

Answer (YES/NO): NO